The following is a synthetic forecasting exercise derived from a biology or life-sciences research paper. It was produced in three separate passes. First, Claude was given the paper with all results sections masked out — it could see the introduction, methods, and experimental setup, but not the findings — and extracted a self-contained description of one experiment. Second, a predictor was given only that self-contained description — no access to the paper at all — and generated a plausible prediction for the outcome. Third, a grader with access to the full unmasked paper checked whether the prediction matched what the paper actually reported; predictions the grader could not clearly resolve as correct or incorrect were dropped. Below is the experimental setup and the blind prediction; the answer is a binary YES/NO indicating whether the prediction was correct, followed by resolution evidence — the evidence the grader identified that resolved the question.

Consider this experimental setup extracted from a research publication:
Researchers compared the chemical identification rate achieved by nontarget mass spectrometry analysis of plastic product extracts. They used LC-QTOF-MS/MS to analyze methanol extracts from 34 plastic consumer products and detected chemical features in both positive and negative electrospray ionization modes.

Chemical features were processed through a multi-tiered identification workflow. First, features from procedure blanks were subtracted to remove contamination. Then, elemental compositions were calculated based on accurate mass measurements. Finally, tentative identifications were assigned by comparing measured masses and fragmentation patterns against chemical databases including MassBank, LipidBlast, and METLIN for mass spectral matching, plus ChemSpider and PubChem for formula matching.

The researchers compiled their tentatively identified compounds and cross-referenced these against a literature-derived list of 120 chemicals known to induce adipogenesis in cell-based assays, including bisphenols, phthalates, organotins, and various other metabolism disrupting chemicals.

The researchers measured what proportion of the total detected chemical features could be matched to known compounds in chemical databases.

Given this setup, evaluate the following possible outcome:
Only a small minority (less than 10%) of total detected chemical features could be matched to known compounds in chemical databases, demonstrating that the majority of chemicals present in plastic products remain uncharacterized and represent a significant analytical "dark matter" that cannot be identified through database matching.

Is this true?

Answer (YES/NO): YES